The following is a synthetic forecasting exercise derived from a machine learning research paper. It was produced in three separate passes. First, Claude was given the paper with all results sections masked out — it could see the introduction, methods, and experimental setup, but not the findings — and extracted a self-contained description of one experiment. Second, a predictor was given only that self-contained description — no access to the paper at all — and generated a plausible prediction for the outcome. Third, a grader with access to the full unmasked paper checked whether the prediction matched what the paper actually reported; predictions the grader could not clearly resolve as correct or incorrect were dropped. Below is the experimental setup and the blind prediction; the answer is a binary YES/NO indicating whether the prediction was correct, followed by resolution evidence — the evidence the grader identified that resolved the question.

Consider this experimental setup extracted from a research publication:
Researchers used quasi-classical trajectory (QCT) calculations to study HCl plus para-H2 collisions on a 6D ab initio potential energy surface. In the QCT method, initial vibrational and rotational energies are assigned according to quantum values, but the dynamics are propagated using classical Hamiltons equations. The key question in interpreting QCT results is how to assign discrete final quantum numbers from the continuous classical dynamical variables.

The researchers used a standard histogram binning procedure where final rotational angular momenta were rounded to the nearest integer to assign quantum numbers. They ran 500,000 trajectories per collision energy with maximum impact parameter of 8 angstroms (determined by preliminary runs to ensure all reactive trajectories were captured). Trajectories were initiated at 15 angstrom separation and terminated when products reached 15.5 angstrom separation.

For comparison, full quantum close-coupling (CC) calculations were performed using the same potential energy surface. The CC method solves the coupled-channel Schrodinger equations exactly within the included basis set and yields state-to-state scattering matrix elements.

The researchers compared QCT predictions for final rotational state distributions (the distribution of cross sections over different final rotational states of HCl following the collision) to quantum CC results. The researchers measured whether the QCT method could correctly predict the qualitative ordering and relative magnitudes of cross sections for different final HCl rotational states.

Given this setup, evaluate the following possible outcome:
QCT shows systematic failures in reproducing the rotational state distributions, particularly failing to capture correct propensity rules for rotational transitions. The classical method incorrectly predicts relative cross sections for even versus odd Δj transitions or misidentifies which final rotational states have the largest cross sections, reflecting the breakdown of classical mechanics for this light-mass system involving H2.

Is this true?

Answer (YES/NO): NO